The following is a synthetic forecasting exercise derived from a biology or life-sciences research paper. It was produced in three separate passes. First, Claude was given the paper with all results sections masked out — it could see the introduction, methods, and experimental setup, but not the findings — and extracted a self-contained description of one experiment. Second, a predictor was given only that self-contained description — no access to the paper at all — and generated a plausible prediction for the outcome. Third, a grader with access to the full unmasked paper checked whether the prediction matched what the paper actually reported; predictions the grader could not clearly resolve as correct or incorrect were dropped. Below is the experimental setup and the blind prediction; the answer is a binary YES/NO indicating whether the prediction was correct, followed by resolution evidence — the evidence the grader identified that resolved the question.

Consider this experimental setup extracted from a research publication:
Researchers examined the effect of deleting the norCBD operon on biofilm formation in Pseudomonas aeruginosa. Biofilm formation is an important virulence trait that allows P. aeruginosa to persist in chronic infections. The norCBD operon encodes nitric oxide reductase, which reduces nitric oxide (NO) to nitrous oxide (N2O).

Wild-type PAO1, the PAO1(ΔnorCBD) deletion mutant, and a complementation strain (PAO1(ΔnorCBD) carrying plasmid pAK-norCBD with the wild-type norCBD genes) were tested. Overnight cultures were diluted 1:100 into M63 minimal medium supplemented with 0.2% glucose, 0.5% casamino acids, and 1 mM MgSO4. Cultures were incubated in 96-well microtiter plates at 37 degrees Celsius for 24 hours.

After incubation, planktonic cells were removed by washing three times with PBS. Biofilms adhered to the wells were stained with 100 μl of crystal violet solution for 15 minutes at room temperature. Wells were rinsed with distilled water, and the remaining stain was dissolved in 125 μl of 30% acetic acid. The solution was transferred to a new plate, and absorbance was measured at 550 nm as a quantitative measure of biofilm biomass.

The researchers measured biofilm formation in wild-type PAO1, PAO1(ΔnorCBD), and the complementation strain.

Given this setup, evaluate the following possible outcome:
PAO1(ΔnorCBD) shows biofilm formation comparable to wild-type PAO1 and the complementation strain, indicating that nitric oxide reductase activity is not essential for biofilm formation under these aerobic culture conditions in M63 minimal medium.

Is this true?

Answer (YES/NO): NO